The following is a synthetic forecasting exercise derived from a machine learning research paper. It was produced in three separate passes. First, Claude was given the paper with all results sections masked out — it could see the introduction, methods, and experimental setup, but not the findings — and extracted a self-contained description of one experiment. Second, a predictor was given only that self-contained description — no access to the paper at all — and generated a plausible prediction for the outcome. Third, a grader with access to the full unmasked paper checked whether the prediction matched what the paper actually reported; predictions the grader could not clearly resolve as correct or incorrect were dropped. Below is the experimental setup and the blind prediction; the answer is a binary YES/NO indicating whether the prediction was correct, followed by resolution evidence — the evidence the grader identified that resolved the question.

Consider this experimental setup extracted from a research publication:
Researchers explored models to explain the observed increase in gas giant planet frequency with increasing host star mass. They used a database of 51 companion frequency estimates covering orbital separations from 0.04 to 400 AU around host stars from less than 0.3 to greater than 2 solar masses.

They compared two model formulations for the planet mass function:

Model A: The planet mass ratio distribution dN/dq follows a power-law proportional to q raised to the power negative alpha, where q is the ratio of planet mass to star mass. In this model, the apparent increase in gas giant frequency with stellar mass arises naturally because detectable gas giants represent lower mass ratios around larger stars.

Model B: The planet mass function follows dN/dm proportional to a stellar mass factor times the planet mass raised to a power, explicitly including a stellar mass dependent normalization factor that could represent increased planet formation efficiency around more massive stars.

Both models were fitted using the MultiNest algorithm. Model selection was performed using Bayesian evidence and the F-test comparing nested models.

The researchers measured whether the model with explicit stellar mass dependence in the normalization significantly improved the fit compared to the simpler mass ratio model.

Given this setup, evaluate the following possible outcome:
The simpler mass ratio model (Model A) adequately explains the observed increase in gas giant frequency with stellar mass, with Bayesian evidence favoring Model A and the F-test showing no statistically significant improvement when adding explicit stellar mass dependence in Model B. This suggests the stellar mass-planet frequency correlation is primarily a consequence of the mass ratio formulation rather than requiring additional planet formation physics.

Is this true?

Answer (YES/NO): YES